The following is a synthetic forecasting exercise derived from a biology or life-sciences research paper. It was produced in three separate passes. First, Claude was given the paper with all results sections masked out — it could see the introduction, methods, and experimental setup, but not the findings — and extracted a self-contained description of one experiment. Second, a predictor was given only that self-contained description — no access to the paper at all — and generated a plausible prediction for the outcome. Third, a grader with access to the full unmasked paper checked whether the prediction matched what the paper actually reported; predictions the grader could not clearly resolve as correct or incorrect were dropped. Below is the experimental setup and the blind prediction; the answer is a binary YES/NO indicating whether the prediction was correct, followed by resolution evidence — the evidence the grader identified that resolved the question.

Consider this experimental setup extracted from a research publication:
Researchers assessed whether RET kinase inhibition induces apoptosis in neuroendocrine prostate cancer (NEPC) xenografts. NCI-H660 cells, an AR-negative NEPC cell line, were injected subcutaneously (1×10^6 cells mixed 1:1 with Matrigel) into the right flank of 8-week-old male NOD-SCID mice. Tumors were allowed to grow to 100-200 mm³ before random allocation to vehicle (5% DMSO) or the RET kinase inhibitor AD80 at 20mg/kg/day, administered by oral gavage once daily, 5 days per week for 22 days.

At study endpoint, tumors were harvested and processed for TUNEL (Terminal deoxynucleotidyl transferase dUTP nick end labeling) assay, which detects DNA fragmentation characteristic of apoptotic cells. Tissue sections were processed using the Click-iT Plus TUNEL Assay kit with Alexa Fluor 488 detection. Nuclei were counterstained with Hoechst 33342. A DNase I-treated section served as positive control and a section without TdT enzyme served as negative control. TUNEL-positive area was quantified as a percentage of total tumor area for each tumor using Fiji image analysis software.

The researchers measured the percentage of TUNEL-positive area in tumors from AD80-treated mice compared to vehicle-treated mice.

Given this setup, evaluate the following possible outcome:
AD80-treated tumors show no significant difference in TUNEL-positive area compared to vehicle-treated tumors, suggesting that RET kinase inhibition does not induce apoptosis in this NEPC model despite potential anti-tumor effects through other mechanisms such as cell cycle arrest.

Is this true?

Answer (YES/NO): NO